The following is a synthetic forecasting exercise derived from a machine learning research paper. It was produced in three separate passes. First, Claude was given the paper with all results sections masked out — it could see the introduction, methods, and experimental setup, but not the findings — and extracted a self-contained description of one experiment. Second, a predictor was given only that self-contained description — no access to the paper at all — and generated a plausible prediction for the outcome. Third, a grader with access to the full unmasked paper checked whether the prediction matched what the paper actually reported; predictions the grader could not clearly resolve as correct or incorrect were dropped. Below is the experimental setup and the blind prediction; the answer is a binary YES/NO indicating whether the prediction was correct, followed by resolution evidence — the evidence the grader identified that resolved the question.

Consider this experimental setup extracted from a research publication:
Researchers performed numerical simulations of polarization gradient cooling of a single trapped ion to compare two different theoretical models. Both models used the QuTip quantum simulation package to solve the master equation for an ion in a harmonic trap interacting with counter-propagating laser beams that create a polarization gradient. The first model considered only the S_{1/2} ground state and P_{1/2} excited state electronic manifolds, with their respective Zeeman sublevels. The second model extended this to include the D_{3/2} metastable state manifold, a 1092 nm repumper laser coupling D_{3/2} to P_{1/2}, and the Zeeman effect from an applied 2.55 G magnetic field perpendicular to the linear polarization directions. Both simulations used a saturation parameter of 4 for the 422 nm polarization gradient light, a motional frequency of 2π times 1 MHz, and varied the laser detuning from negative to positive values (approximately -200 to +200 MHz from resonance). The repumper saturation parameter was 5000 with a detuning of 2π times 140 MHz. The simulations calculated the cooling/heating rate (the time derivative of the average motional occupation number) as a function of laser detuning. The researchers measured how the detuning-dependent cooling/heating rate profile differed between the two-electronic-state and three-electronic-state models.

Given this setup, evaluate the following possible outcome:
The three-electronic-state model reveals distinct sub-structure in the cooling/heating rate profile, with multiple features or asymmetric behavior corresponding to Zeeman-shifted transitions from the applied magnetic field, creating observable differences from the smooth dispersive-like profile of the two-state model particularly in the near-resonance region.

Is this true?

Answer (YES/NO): NO